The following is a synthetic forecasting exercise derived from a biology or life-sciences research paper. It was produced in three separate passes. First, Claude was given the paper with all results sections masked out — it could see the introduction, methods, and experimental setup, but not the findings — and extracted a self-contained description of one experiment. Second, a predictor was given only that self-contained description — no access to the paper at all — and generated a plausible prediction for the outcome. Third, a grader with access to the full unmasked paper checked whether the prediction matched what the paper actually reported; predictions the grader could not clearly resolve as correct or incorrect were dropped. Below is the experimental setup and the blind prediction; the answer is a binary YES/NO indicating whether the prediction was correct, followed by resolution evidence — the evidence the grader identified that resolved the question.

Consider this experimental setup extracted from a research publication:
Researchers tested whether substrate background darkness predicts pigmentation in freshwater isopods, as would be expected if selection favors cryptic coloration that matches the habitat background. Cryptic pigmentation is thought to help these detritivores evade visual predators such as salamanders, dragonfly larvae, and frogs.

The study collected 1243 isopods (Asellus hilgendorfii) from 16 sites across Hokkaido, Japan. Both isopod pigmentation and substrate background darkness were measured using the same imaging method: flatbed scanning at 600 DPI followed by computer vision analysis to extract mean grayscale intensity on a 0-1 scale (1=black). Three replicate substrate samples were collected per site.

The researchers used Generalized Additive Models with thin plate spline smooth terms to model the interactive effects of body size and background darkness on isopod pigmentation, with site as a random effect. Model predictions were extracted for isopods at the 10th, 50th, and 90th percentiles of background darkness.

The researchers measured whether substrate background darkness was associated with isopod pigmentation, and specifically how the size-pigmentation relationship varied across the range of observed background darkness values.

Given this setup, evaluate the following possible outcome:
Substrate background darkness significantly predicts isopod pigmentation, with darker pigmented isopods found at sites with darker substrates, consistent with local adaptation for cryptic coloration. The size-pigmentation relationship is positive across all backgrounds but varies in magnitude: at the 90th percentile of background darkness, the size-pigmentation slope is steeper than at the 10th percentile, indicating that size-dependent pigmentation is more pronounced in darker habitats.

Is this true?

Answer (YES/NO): NO